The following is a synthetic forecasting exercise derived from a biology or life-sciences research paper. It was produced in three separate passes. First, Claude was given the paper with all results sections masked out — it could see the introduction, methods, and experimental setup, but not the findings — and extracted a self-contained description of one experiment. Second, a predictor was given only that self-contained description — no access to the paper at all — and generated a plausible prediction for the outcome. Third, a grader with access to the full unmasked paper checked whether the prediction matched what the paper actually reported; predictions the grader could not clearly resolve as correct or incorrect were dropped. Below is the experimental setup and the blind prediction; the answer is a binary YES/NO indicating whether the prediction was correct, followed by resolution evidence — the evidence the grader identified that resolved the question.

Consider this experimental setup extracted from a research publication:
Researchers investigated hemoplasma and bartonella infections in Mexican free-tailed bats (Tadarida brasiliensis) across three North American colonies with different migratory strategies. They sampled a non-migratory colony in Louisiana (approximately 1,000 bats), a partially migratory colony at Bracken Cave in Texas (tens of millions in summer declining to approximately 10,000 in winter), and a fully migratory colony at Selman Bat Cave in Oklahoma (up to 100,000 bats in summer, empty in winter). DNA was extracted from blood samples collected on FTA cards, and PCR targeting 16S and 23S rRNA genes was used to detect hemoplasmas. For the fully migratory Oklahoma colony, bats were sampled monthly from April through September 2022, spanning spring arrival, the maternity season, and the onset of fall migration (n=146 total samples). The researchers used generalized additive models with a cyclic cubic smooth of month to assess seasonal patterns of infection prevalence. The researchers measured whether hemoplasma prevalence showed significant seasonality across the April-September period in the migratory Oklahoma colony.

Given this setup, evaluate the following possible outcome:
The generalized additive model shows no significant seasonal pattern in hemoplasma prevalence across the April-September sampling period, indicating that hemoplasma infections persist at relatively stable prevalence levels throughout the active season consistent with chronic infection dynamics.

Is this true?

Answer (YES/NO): NO